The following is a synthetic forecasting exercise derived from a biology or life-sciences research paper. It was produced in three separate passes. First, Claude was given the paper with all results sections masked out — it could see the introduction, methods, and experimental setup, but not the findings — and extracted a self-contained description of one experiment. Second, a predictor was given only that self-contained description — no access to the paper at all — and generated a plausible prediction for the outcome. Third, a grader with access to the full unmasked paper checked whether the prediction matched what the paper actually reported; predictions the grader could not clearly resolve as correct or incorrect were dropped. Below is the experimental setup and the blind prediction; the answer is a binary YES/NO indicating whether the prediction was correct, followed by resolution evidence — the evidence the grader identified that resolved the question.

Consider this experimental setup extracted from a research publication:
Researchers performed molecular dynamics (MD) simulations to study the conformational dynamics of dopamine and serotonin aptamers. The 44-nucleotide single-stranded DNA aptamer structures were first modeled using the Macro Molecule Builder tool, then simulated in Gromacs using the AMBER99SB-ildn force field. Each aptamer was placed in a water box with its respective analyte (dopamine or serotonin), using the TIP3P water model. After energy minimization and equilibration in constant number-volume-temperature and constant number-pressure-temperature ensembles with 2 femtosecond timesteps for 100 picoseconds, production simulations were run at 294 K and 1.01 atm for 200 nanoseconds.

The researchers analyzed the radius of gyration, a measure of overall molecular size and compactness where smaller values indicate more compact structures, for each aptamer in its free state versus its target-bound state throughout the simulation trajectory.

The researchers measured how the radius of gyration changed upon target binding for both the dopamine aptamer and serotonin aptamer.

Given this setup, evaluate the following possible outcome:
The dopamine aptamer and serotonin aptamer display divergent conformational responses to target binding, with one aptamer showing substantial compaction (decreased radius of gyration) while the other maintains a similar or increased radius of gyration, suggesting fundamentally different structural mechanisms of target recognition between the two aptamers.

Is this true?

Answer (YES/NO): YES